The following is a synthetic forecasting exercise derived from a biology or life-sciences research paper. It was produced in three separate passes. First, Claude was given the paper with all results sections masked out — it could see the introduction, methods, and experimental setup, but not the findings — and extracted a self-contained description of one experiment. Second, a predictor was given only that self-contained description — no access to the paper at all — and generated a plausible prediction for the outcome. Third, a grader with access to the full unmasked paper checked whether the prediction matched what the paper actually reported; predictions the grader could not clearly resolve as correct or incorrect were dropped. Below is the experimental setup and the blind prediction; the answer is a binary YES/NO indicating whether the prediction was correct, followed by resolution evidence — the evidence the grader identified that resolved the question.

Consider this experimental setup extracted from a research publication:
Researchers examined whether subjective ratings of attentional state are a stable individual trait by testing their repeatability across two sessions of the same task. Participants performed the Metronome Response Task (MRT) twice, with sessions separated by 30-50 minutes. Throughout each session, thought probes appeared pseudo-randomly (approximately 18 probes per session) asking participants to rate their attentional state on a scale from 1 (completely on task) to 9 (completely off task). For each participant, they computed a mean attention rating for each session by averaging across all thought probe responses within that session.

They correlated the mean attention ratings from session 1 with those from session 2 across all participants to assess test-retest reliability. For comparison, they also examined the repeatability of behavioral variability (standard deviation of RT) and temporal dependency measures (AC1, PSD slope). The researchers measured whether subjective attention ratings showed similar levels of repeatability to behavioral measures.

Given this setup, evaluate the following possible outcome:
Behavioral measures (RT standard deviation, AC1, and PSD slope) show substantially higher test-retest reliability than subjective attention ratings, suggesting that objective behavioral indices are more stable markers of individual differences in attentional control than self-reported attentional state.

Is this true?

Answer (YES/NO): NO